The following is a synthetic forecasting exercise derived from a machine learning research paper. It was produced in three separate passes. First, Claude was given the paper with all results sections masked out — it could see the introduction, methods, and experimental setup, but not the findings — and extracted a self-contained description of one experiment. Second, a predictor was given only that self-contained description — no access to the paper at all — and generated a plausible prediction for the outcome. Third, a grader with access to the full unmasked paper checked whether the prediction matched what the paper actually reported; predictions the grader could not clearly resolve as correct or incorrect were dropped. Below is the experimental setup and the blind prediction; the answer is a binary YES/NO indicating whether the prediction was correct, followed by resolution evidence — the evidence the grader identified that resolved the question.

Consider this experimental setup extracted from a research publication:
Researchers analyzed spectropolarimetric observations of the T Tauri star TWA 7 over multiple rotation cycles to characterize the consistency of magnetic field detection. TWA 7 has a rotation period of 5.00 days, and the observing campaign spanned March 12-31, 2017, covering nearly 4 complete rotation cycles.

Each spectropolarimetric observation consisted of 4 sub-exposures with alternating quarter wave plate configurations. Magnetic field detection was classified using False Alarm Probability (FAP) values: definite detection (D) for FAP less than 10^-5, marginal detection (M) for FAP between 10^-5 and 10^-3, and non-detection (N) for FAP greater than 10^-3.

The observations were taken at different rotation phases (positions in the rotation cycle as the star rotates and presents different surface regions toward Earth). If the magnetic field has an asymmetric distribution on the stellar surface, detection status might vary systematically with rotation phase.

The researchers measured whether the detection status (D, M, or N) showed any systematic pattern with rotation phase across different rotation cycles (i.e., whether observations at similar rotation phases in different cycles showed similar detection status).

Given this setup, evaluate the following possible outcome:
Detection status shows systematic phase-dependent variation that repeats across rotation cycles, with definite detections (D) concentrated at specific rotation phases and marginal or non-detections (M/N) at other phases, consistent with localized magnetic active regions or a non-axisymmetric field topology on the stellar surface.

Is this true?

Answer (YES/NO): YES